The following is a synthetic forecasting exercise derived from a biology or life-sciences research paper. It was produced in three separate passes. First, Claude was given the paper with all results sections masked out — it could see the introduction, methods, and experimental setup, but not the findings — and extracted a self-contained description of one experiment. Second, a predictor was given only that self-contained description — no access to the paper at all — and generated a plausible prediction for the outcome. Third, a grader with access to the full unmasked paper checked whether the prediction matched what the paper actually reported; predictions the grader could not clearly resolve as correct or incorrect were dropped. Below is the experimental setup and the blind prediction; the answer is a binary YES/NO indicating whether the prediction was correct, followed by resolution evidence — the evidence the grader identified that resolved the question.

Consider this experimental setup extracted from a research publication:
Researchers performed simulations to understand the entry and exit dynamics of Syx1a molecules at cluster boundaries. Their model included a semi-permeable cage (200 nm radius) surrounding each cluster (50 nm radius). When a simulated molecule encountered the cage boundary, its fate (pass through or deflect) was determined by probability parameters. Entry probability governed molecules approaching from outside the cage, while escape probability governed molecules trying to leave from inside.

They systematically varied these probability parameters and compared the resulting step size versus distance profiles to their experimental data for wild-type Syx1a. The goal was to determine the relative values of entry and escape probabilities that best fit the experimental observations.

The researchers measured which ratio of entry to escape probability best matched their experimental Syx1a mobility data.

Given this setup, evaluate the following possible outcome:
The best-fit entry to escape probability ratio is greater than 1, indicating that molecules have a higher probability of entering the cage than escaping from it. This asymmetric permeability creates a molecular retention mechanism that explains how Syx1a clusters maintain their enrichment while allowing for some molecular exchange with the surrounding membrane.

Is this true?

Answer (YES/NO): YES